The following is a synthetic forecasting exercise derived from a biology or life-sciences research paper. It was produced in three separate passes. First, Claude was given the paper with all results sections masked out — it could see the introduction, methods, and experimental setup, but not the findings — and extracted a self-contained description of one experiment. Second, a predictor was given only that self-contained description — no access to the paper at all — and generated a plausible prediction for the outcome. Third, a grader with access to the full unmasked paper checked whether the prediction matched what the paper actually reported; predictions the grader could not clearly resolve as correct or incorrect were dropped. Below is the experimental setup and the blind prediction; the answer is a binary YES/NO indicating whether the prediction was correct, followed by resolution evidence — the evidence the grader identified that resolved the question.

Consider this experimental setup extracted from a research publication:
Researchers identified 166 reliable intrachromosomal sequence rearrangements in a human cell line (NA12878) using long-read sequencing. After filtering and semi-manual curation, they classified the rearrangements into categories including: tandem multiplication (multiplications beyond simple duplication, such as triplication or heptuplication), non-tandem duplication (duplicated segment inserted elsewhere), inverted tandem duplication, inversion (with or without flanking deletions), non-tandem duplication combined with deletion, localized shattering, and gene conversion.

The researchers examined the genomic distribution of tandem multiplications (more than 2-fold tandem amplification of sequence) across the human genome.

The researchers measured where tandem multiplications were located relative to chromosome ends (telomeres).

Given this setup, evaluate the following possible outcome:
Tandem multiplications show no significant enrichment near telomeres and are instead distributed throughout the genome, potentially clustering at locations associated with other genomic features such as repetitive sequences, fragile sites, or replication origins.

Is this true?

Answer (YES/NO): NO